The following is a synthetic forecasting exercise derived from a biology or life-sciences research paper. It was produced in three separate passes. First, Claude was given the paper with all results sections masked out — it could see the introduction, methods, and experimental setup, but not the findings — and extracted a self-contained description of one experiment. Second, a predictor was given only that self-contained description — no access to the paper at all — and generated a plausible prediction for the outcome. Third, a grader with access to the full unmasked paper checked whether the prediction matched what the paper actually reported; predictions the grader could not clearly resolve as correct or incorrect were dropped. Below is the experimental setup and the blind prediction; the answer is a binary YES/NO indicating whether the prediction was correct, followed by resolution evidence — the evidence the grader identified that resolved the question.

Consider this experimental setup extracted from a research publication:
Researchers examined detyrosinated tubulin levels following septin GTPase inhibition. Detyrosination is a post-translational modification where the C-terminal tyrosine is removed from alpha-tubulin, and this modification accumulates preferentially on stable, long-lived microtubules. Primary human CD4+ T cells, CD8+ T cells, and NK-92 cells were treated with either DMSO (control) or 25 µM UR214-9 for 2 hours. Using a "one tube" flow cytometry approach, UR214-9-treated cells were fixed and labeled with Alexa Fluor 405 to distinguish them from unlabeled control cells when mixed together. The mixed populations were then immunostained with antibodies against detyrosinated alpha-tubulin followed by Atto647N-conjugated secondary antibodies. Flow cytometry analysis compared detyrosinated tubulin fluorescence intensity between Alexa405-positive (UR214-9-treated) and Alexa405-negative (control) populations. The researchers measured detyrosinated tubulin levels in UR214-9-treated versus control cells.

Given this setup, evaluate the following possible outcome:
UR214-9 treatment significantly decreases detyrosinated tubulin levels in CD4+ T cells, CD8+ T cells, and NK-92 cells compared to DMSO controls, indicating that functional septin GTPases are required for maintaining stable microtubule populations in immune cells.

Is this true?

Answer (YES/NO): NO